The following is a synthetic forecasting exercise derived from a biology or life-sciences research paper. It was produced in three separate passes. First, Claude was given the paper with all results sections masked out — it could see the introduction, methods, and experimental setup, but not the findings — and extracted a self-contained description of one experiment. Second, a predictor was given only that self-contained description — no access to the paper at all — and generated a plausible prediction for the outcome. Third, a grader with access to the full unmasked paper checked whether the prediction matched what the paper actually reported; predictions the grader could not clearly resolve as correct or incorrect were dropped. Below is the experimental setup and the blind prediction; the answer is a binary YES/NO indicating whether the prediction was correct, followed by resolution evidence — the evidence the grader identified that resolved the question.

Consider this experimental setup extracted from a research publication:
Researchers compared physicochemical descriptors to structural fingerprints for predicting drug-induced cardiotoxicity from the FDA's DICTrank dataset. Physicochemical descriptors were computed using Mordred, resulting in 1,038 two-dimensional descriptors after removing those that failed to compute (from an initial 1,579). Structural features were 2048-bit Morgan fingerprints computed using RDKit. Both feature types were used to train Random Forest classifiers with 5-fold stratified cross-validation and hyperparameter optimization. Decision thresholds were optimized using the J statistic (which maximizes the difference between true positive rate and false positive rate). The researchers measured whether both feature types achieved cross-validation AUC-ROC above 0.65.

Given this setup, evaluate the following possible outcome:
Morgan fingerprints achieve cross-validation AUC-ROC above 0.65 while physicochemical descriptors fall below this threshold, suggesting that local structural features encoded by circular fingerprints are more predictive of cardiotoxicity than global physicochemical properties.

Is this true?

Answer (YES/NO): NO